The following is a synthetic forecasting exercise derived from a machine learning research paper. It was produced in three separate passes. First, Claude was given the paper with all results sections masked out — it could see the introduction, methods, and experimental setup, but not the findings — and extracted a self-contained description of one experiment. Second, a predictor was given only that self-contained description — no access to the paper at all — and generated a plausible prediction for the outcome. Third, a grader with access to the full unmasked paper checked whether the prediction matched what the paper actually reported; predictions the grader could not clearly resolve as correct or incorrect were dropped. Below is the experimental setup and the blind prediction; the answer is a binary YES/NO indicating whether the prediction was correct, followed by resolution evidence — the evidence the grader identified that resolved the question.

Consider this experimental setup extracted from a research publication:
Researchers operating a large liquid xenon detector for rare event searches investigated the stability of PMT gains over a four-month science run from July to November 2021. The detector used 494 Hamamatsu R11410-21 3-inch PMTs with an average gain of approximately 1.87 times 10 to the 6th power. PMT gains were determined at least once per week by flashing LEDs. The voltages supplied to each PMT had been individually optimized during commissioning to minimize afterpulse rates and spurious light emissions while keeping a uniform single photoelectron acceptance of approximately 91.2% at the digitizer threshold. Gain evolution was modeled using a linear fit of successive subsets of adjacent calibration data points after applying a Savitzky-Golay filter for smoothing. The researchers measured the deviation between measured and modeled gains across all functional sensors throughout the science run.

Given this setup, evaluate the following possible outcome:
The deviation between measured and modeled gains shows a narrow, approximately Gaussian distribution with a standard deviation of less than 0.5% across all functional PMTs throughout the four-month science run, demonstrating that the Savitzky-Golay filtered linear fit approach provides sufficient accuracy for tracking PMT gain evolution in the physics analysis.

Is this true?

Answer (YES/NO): NO